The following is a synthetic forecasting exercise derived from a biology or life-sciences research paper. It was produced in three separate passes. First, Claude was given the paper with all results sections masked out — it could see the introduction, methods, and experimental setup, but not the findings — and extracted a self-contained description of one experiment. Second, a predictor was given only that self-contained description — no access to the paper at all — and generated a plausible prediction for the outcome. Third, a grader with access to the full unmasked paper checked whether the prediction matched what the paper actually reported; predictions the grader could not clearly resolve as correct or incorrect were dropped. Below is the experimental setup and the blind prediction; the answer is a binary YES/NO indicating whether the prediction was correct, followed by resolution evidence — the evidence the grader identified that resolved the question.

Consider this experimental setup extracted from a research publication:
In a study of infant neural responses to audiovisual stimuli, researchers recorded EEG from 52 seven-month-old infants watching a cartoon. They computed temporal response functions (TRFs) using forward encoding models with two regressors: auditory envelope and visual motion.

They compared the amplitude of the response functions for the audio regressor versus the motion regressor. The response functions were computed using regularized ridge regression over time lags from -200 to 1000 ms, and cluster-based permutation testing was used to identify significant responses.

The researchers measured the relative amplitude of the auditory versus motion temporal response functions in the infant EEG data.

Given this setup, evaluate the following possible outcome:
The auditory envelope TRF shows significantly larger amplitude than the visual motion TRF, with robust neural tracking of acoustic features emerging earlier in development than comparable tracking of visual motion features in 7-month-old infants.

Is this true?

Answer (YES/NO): NO